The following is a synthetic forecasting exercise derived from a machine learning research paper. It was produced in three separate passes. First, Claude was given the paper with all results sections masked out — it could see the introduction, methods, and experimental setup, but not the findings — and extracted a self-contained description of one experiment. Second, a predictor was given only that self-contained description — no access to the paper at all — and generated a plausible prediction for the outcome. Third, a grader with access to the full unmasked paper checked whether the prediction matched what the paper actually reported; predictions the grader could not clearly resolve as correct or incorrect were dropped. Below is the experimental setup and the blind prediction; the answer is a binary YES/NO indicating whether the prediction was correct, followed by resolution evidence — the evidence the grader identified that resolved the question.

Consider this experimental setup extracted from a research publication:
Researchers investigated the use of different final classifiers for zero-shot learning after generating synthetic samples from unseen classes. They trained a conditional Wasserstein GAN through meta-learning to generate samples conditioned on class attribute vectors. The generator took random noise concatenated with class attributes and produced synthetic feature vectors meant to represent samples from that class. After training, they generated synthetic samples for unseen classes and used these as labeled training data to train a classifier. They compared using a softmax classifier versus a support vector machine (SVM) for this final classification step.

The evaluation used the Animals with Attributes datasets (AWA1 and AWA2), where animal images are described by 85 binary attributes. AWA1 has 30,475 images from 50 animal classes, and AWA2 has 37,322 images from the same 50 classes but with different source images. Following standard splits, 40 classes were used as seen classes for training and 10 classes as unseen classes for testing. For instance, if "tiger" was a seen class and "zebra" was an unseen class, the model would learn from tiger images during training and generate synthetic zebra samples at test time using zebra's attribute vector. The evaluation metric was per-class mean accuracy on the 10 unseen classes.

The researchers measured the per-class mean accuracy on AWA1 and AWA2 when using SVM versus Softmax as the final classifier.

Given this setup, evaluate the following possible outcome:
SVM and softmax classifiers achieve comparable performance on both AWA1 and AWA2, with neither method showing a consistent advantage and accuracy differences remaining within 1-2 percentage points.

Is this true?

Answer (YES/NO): NO